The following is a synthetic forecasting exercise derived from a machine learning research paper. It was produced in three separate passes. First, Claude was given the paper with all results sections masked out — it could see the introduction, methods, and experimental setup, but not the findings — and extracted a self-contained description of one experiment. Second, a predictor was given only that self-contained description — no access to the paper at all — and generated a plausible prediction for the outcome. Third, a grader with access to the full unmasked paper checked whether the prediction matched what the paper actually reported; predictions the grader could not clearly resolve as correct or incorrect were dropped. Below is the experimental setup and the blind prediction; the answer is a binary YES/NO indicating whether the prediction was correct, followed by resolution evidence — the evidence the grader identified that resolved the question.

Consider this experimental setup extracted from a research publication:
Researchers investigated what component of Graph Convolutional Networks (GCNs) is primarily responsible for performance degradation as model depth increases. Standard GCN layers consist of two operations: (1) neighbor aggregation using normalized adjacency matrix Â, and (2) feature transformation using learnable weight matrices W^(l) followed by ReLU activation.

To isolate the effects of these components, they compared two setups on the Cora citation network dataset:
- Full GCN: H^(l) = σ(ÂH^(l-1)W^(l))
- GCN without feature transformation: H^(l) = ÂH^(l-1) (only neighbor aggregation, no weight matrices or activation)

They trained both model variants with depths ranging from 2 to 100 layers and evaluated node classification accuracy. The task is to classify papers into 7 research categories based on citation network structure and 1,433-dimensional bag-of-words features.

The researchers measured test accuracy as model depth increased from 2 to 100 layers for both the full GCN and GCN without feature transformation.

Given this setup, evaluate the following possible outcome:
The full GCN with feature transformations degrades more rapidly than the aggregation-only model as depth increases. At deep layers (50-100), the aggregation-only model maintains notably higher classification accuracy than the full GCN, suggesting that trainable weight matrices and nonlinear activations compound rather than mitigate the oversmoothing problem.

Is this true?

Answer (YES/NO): YES